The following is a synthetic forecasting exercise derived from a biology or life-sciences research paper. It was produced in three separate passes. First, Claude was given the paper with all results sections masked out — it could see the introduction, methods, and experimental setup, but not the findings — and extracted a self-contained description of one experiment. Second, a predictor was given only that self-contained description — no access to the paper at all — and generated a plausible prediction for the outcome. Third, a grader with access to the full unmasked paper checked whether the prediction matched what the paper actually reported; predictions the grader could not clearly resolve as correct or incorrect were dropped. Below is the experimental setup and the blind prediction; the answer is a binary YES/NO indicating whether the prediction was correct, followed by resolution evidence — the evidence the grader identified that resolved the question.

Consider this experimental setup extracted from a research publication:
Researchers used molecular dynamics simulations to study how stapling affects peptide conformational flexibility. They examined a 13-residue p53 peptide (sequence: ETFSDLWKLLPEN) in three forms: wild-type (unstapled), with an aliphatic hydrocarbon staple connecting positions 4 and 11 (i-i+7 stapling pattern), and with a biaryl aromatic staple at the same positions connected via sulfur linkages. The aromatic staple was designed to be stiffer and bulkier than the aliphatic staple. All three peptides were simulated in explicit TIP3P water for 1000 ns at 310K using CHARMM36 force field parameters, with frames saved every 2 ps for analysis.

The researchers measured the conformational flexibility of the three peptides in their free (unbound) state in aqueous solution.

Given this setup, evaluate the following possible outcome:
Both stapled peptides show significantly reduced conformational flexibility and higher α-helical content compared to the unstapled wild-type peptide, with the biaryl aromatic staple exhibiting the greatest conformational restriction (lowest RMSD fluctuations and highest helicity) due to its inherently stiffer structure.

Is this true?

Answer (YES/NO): YES